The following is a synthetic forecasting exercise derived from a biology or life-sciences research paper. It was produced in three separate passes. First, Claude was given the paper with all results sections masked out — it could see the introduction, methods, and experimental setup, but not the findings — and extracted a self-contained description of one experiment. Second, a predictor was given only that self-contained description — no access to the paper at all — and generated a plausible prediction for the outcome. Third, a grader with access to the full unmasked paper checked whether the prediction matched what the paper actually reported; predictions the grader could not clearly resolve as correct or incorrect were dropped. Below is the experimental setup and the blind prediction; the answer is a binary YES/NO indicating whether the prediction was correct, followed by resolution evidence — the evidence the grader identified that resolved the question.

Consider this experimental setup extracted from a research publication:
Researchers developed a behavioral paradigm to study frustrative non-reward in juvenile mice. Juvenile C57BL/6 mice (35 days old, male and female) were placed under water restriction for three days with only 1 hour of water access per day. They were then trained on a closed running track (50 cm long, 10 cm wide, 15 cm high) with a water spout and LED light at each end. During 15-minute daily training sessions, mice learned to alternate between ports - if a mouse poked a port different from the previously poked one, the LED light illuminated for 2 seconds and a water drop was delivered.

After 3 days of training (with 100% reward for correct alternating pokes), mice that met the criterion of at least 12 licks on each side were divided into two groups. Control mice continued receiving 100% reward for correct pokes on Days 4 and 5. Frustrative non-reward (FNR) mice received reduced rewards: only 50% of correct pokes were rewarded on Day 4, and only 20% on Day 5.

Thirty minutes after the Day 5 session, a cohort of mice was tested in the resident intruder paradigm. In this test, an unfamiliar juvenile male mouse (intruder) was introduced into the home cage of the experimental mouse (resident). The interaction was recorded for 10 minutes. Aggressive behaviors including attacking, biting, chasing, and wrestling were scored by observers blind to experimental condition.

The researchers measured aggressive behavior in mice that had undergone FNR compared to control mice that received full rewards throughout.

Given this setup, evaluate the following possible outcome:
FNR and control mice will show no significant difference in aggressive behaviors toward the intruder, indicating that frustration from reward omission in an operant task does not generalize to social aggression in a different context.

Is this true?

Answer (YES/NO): NO